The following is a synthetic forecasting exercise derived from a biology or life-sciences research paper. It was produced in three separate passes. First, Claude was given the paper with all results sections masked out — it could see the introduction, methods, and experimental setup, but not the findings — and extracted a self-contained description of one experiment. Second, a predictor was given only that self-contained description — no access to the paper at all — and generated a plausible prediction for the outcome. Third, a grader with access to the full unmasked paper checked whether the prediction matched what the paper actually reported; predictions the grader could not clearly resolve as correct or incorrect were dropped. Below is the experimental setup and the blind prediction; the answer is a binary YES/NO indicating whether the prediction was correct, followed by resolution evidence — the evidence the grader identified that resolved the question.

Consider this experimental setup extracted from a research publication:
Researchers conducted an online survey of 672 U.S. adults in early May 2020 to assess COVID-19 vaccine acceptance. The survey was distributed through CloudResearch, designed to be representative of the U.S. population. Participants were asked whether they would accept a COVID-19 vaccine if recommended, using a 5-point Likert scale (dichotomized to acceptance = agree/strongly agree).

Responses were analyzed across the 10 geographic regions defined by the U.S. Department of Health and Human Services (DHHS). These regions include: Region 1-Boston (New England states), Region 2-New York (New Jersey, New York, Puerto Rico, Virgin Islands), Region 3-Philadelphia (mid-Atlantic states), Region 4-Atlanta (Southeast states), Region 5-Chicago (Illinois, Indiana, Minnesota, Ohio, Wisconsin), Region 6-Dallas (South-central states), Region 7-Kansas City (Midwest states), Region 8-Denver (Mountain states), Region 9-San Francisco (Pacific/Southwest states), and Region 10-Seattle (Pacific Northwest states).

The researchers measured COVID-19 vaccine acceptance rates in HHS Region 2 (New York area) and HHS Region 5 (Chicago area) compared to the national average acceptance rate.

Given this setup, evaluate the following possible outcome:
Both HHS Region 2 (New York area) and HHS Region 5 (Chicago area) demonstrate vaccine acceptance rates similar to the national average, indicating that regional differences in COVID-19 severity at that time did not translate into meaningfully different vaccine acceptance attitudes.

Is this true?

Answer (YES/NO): NO